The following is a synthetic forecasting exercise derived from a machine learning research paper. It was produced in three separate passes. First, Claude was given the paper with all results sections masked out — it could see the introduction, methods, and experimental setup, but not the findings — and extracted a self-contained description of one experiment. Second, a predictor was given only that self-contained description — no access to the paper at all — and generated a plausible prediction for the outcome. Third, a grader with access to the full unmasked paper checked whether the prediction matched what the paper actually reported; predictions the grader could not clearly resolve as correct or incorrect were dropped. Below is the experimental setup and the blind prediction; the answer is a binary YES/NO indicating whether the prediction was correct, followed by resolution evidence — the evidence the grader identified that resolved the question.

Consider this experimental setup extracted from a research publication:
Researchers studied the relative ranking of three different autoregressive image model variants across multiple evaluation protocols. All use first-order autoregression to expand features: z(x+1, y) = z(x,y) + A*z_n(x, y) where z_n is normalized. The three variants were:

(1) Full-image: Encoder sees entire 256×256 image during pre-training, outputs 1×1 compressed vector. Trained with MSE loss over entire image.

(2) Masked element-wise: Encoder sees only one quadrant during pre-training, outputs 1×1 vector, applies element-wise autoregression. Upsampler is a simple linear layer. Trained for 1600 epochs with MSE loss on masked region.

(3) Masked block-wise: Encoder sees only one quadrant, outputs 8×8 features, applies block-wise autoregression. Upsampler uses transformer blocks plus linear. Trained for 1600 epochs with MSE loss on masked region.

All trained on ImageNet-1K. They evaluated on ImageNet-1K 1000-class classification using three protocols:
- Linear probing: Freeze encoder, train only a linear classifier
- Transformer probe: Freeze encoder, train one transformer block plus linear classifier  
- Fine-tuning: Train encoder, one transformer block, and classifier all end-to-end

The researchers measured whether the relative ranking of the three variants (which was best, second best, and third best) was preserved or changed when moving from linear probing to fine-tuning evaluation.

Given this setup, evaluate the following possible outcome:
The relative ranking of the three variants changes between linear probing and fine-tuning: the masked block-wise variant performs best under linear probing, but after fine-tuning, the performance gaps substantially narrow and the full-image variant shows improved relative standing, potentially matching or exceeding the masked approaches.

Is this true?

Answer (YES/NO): NO